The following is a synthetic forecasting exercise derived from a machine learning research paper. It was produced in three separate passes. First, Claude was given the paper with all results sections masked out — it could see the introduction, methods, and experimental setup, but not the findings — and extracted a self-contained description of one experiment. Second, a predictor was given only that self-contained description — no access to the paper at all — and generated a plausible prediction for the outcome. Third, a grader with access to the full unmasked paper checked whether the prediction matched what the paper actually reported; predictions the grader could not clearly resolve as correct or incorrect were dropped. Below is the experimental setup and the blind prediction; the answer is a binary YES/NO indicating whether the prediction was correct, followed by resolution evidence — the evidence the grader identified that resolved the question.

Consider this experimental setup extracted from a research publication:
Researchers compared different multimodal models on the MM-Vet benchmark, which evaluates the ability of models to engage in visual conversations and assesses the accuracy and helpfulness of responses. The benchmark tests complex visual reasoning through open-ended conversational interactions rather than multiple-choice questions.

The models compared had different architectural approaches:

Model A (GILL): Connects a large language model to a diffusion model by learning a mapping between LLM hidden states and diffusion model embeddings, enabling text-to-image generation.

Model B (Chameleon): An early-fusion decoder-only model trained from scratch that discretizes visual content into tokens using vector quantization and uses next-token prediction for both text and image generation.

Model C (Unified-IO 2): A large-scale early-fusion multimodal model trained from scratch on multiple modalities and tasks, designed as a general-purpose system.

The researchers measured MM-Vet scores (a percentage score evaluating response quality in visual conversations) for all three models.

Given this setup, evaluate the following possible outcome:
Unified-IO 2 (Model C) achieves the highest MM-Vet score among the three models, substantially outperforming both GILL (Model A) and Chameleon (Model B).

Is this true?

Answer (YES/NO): YES